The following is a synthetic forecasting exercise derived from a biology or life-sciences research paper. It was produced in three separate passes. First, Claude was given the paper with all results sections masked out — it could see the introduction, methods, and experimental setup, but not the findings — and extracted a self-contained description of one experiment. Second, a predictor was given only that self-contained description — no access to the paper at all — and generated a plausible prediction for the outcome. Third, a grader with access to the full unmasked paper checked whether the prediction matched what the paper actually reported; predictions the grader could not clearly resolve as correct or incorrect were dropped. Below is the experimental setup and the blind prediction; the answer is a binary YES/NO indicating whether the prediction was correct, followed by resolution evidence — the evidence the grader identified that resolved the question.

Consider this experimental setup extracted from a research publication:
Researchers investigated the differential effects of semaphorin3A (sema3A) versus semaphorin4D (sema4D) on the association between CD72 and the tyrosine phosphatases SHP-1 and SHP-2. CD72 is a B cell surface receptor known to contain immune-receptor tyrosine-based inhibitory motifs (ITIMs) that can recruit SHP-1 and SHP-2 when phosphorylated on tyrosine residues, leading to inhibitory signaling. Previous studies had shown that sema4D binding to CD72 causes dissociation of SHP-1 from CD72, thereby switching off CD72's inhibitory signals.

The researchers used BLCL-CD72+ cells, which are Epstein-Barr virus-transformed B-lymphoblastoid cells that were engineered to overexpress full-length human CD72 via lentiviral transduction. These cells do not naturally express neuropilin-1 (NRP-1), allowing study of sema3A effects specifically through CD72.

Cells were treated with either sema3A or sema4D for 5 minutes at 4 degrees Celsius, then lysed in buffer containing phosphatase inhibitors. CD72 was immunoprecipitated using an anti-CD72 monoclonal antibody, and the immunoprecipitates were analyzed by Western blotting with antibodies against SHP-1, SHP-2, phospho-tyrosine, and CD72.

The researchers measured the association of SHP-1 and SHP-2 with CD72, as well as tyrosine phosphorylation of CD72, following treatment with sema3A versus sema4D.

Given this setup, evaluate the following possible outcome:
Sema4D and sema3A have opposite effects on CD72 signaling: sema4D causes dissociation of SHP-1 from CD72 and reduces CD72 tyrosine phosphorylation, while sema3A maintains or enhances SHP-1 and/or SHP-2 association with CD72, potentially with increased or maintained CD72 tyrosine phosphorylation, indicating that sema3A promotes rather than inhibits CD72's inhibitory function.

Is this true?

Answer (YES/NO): NO